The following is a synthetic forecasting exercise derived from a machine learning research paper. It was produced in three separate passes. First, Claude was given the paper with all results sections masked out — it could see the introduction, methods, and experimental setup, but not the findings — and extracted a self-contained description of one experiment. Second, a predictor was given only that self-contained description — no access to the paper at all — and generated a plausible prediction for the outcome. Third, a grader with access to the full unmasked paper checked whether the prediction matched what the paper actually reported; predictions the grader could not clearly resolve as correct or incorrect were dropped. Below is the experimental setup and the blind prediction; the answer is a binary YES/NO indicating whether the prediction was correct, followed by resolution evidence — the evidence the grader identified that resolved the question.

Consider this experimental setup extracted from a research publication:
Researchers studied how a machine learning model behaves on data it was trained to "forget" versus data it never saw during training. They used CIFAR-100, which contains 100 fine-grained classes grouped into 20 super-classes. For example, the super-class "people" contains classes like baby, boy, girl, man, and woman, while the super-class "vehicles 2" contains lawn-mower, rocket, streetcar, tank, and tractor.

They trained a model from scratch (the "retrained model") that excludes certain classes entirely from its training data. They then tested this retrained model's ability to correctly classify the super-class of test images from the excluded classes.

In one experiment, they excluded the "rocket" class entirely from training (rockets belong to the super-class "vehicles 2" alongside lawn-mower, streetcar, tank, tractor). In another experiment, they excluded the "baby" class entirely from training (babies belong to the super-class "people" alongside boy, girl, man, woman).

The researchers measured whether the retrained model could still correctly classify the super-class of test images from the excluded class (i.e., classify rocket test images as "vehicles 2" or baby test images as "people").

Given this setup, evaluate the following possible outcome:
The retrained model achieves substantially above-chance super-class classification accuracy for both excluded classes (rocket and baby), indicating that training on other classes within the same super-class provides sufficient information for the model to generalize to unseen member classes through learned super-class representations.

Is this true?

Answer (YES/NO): NO